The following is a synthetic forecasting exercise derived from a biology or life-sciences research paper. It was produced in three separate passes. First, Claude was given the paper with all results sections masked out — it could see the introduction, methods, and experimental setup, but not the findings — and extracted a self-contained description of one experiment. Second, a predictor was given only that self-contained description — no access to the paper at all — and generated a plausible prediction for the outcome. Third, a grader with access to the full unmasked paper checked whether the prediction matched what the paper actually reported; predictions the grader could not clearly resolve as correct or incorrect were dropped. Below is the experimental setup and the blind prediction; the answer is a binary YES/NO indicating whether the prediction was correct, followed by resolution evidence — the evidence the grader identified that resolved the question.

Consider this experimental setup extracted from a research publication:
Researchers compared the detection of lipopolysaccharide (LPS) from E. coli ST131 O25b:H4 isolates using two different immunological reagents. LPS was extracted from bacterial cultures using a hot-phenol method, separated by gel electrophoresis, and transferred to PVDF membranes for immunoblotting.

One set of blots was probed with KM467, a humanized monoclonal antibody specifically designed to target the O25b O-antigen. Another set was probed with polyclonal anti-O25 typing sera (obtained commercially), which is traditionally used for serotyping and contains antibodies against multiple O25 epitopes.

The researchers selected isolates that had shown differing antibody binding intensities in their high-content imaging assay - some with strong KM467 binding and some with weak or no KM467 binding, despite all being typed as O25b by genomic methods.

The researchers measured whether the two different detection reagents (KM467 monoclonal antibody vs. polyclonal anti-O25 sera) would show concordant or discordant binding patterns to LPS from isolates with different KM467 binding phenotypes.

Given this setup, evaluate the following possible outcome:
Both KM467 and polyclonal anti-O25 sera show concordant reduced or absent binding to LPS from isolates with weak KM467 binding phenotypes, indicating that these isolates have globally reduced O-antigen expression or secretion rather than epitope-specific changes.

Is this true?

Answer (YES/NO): NO